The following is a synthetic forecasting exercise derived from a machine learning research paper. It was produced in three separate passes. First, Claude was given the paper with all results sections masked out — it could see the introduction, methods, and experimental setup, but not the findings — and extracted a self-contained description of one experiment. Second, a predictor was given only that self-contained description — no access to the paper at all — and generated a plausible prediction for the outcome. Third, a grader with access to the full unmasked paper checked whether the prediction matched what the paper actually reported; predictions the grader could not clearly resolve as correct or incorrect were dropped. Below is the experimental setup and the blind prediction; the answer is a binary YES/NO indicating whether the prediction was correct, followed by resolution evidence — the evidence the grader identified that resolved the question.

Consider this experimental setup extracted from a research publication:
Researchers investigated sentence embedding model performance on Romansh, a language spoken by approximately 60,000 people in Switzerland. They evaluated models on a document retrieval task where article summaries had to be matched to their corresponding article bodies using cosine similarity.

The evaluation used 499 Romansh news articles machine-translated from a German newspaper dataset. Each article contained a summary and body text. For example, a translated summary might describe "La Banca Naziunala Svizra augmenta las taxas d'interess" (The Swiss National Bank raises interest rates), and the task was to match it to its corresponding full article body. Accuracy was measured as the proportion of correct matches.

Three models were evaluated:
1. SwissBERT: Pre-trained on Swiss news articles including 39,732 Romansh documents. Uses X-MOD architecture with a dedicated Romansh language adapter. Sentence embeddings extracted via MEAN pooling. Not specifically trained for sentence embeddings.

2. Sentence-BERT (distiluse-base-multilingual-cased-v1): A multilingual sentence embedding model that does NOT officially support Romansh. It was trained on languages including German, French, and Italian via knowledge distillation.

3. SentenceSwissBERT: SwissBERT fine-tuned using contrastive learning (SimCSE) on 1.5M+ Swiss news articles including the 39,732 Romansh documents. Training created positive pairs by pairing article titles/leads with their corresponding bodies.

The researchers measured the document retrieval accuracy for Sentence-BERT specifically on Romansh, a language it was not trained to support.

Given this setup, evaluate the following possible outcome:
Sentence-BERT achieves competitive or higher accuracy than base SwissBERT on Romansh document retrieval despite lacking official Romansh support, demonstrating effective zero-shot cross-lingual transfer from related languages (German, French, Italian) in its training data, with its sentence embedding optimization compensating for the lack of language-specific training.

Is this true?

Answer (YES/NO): NO